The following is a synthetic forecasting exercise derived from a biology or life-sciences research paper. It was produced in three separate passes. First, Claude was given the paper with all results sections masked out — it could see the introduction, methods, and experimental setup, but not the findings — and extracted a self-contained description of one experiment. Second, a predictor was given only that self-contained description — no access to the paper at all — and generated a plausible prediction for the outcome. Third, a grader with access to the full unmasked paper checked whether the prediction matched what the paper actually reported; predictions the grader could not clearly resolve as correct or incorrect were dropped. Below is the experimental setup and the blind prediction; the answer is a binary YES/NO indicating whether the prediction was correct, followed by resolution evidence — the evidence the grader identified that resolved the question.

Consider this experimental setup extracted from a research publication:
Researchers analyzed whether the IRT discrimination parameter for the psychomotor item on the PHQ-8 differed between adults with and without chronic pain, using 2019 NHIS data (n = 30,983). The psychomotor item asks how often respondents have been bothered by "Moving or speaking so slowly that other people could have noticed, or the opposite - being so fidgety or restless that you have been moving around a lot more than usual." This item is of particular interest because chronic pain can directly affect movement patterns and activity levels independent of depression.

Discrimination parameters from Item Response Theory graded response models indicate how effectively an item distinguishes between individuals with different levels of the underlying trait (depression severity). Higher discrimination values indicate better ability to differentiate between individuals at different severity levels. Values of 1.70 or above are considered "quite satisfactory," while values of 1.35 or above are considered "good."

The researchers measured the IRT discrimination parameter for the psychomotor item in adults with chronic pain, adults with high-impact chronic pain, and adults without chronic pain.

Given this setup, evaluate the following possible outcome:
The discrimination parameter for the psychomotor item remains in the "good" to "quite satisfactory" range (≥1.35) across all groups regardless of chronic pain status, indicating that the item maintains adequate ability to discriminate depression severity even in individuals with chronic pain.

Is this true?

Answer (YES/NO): YES